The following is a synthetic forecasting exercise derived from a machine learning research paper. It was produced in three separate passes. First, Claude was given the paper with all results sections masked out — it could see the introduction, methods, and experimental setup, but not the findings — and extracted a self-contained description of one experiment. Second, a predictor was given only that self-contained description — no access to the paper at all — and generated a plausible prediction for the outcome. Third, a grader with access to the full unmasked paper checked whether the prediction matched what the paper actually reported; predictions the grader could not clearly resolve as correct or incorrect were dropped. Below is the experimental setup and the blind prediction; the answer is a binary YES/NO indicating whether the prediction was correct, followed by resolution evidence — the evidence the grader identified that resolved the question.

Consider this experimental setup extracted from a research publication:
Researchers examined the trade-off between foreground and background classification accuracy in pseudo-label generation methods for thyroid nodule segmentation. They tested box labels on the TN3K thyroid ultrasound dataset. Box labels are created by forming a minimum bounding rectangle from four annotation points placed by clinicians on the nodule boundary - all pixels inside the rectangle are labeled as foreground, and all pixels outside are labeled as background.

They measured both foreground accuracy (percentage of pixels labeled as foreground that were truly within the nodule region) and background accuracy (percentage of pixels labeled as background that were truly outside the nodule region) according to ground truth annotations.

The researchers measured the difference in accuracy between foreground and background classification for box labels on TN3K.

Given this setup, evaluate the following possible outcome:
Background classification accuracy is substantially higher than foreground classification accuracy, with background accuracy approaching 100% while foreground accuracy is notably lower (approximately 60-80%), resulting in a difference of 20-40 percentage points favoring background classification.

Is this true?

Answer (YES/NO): YES